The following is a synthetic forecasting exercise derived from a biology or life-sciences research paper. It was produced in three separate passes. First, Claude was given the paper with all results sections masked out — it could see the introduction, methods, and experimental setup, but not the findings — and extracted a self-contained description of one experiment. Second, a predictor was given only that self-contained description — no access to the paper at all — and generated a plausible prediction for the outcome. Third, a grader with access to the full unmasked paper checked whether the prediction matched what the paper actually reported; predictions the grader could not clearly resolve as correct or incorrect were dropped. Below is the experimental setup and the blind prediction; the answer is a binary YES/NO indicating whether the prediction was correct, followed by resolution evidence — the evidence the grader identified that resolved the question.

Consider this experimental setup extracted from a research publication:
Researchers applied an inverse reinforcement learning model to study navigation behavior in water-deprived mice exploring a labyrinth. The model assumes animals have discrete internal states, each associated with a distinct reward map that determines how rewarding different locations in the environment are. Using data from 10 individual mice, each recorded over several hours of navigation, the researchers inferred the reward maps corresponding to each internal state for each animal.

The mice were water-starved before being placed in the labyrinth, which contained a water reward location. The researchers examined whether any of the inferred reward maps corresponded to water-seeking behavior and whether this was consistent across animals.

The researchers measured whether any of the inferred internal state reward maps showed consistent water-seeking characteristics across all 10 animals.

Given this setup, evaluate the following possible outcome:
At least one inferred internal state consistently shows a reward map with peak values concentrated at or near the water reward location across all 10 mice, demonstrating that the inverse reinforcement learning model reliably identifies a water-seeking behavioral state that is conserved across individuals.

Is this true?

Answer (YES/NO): YES